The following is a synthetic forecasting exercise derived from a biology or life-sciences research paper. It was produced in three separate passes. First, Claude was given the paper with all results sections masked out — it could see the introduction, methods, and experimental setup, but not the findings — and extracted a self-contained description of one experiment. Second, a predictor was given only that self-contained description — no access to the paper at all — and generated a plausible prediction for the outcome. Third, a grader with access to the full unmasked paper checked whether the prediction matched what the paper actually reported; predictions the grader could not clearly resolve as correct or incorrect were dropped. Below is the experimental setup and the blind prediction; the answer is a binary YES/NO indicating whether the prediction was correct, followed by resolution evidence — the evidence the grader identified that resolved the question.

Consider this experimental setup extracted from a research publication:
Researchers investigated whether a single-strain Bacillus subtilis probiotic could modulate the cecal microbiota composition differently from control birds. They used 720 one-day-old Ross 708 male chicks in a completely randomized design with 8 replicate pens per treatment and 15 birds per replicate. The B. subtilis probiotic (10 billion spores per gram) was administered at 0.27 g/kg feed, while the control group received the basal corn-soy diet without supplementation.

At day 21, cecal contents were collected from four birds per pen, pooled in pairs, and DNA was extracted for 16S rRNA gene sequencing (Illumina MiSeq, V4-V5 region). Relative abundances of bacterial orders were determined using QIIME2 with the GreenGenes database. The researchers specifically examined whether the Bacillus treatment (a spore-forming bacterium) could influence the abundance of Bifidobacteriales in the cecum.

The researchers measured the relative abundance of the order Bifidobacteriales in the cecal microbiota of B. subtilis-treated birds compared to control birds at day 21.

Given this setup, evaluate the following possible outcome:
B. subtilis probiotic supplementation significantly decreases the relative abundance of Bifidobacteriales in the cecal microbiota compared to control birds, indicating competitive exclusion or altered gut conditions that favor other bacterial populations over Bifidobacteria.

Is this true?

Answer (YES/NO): NO